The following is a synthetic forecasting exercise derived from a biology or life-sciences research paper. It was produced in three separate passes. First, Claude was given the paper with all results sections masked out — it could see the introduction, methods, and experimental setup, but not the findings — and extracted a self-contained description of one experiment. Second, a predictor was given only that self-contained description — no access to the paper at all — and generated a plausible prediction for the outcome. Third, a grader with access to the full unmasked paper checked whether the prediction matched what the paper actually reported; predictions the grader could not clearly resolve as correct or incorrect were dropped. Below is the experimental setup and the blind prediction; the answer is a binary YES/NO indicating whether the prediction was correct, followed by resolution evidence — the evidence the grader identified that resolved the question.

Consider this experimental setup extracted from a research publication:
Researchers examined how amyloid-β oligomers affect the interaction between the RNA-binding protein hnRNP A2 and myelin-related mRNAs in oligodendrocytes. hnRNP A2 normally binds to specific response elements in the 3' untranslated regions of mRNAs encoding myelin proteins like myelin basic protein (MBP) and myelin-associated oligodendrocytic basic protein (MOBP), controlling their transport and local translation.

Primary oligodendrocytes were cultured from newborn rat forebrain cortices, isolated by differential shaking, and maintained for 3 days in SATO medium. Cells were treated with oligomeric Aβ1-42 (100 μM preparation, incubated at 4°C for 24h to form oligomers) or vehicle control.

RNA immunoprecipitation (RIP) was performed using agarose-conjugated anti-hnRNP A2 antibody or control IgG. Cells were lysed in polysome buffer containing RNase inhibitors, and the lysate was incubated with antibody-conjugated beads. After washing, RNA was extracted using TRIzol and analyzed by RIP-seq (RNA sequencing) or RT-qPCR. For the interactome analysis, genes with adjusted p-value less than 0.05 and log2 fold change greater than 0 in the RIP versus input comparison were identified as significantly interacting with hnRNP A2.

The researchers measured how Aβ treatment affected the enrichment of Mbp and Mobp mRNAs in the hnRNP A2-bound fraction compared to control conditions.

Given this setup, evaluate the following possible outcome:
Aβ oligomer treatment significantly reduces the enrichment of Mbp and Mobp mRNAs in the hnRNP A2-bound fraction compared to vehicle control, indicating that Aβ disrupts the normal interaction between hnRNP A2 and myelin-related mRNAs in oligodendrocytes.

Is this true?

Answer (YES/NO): NO